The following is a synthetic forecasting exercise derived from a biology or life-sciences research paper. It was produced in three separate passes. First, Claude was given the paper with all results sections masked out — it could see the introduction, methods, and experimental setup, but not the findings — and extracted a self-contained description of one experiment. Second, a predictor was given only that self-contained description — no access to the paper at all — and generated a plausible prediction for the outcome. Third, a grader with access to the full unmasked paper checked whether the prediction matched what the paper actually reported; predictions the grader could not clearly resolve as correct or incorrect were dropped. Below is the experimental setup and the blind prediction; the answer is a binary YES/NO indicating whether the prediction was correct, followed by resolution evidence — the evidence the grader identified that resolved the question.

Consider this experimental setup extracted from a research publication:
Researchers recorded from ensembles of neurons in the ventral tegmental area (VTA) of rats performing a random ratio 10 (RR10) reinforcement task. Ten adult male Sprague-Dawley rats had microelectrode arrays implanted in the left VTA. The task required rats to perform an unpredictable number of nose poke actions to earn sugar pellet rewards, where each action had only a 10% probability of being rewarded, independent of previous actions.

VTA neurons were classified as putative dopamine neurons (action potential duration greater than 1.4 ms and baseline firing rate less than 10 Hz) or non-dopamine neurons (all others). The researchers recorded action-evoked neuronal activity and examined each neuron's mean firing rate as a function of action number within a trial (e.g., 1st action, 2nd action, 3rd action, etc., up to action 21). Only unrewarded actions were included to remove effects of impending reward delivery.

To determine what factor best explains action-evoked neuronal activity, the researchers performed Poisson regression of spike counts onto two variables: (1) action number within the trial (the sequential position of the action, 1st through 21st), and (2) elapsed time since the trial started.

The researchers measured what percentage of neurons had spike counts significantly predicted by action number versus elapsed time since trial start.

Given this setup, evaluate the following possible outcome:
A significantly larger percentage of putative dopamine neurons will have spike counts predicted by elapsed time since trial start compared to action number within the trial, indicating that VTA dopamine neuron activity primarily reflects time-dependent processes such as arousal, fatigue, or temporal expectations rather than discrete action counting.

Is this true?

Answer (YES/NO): NO